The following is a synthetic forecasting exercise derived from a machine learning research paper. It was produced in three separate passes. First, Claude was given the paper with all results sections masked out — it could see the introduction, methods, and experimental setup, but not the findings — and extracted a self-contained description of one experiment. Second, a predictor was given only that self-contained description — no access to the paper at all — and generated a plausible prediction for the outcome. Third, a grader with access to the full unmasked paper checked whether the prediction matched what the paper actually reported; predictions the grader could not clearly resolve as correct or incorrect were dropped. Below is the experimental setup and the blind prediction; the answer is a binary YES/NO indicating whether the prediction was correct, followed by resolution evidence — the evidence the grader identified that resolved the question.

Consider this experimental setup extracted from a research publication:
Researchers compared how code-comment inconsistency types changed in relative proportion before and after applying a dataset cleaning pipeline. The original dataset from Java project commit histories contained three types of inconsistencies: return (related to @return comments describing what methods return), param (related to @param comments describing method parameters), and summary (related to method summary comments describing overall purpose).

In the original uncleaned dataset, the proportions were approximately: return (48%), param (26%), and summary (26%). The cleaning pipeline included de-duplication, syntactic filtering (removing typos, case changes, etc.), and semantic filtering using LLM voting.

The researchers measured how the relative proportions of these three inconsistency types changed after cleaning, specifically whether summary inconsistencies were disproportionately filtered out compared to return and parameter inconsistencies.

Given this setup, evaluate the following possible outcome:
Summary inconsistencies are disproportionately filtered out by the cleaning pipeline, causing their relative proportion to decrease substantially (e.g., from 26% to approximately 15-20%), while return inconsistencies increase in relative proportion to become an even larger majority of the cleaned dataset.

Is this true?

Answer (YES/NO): YES